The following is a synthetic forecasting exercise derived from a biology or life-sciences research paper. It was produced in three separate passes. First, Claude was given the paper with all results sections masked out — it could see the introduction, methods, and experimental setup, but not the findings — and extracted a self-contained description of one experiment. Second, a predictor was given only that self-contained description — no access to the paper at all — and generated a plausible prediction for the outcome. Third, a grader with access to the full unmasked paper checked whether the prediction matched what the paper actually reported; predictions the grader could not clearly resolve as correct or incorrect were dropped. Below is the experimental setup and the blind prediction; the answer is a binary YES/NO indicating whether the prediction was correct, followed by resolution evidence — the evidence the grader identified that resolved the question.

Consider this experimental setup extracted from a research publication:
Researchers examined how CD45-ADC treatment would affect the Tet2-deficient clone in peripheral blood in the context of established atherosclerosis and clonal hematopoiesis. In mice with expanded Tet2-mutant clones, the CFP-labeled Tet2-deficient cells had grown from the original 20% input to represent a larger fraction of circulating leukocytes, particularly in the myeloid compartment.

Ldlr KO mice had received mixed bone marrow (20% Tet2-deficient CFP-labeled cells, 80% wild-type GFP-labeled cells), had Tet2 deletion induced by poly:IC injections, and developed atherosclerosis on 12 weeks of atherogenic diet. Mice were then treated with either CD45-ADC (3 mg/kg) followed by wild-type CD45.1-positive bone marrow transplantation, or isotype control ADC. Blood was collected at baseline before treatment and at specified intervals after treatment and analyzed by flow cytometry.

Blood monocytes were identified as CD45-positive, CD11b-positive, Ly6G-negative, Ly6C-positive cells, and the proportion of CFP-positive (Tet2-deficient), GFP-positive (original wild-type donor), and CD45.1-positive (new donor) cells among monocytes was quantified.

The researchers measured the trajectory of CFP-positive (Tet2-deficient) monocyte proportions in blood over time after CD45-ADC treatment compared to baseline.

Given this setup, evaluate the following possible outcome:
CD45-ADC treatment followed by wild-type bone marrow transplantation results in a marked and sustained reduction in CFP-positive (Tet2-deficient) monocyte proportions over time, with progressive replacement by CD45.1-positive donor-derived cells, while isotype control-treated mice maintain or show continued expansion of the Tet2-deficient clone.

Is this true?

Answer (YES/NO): YES